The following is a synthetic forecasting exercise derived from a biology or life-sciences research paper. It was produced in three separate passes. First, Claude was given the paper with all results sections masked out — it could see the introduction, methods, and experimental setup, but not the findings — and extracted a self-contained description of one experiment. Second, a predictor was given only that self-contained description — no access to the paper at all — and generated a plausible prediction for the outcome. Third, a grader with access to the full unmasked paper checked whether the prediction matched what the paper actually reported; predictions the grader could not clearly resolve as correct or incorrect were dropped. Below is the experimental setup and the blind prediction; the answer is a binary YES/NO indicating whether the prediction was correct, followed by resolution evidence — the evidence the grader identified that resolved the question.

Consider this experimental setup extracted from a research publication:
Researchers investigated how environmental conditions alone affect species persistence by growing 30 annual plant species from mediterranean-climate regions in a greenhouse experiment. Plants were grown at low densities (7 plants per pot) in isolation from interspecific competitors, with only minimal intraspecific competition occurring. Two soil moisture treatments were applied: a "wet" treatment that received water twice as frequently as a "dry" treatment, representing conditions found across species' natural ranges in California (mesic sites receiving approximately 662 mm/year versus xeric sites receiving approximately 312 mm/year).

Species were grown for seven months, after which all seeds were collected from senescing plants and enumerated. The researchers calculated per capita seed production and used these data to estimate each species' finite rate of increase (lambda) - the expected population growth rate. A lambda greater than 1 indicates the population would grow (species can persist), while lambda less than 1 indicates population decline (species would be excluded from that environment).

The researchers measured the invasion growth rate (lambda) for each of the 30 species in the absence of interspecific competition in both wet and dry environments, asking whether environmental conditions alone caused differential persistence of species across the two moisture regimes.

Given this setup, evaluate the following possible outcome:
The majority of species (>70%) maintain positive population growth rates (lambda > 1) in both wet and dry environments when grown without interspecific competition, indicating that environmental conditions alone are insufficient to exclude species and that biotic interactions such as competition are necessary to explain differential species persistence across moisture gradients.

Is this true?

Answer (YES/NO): YES